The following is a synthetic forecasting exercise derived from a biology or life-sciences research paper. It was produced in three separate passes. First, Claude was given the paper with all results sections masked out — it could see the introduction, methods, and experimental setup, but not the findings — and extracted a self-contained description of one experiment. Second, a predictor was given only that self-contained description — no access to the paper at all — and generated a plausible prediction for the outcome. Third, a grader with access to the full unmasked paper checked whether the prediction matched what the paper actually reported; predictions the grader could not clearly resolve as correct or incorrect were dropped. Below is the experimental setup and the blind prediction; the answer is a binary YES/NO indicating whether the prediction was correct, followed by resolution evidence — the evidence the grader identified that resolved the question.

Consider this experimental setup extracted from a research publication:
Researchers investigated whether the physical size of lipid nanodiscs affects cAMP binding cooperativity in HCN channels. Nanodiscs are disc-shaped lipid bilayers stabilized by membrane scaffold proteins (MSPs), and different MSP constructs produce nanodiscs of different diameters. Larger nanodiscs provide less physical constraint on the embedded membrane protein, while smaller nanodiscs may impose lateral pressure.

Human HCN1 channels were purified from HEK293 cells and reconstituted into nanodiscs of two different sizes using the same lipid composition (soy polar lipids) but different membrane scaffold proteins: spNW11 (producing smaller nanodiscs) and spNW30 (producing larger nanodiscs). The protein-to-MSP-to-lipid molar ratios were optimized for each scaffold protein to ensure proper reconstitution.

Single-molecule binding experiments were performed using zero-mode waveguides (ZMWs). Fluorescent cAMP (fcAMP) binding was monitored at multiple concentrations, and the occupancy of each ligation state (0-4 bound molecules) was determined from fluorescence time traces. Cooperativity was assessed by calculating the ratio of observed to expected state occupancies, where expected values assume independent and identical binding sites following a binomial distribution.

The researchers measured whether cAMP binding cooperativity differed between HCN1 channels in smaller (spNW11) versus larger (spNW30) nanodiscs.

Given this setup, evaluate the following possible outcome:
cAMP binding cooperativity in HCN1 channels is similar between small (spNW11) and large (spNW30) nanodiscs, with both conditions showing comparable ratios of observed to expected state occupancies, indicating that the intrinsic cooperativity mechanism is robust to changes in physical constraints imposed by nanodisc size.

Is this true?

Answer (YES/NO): NO